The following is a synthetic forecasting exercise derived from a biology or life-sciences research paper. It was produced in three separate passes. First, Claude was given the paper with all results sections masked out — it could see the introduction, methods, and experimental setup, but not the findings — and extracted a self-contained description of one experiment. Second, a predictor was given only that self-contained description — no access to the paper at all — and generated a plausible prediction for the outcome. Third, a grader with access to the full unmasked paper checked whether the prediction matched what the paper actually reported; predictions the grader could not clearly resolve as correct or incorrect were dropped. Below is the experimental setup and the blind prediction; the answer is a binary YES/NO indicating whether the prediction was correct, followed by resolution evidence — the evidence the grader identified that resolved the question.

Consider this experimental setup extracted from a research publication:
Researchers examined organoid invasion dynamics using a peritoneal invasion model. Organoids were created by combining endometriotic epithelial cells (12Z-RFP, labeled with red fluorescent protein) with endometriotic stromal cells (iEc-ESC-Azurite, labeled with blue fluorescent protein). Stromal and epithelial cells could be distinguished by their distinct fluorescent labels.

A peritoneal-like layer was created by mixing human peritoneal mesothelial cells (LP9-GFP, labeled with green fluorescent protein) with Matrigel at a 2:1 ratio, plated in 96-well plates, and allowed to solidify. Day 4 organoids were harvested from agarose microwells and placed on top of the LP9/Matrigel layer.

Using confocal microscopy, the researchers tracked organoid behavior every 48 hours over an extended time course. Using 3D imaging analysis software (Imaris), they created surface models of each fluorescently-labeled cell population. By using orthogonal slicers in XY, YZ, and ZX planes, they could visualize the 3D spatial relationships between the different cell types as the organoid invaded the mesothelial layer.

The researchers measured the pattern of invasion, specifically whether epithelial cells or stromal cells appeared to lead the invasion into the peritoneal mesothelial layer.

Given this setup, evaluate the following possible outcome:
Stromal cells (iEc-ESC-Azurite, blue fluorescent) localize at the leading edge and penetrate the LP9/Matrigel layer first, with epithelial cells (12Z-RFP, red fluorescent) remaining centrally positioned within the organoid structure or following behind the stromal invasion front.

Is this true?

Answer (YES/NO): YES